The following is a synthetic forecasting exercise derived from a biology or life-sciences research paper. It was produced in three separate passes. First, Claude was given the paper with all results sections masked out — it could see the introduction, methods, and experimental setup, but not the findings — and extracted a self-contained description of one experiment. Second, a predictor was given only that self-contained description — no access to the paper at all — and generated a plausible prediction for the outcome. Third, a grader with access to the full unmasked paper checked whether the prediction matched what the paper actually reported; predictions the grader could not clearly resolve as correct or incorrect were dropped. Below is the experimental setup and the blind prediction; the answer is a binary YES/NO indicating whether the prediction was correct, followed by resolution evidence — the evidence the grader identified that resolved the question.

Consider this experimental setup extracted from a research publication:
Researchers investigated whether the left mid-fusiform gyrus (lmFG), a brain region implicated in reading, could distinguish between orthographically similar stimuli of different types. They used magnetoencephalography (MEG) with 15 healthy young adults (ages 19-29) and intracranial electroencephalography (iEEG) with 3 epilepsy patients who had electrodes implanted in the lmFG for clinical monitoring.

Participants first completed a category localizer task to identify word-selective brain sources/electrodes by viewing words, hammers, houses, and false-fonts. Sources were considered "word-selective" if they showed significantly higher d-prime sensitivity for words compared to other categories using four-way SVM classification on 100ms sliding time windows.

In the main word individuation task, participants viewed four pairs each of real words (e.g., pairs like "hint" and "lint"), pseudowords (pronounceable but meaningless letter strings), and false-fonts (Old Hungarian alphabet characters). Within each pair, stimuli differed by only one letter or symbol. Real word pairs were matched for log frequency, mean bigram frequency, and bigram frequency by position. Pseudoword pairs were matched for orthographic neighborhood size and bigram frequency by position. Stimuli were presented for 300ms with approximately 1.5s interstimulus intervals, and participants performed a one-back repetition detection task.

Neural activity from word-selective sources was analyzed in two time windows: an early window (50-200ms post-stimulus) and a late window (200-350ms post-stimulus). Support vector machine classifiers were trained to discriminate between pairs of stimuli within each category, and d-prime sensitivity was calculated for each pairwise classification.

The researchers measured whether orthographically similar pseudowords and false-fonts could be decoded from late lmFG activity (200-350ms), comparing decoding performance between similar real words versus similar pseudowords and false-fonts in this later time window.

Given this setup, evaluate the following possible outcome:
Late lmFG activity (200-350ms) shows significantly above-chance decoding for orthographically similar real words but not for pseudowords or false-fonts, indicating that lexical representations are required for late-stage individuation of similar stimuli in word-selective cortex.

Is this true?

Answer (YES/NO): YES